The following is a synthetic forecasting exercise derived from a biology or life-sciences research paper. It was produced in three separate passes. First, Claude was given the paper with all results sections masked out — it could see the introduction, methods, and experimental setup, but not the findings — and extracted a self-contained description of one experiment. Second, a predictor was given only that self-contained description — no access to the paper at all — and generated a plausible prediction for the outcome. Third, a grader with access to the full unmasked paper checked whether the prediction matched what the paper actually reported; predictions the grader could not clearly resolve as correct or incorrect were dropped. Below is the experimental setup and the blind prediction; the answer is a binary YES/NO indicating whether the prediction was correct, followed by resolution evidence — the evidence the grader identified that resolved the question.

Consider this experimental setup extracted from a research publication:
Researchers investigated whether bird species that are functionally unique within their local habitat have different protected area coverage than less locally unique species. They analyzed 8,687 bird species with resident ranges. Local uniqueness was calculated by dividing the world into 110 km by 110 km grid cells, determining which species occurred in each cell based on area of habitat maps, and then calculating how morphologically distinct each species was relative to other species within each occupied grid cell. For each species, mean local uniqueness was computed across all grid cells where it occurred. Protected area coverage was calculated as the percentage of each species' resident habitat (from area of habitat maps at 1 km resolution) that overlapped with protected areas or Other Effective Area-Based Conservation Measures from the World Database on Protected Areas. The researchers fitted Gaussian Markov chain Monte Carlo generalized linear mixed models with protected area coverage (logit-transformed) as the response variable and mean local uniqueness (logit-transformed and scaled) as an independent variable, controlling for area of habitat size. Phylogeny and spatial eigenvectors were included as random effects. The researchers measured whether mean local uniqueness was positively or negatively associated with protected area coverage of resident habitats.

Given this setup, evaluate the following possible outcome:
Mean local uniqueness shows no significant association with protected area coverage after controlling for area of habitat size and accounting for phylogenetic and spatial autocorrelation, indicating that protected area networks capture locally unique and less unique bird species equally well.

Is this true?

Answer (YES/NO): NO